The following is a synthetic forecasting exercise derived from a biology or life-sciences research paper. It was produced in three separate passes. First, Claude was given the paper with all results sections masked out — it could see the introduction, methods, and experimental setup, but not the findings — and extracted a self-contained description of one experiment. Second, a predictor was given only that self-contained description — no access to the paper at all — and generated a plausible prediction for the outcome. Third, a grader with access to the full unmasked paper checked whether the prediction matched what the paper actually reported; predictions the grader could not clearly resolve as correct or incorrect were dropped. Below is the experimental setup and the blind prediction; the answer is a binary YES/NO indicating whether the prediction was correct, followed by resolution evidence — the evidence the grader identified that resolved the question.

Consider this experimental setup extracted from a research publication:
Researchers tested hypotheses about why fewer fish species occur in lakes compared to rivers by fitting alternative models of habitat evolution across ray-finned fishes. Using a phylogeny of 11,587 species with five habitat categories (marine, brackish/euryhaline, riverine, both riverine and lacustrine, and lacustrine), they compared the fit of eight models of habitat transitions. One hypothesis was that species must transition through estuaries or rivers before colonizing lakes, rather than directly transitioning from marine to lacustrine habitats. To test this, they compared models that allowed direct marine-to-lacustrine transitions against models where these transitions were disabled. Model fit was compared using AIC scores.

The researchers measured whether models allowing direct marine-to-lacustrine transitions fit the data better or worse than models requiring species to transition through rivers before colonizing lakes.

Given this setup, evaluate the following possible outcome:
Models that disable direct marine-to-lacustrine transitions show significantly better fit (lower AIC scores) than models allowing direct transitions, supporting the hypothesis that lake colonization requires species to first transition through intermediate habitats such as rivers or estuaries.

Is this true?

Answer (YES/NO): YES